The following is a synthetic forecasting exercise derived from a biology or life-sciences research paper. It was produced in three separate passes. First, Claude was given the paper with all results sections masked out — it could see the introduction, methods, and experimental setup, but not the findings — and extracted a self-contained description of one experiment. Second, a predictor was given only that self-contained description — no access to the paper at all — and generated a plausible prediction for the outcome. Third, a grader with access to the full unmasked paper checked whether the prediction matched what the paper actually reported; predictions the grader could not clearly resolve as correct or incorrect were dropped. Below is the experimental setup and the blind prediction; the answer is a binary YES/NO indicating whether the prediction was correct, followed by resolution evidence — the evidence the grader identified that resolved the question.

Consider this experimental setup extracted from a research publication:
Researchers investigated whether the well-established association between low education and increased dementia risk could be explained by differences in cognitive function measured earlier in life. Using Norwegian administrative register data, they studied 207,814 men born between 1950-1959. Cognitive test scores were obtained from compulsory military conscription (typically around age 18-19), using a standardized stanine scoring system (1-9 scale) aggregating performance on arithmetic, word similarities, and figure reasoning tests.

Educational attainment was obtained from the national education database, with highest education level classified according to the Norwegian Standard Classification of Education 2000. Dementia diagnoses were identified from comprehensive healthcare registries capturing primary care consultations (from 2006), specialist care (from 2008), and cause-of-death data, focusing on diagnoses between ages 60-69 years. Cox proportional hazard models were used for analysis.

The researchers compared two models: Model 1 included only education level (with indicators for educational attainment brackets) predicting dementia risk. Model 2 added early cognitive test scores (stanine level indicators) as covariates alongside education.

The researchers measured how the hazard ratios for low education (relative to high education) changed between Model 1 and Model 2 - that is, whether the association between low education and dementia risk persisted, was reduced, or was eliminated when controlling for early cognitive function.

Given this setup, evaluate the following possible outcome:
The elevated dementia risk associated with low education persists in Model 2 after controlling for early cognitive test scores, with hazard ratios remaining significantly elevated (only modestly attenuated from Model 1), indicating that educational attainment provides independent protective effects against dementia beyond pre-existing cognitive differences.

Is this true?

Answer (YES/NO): NO